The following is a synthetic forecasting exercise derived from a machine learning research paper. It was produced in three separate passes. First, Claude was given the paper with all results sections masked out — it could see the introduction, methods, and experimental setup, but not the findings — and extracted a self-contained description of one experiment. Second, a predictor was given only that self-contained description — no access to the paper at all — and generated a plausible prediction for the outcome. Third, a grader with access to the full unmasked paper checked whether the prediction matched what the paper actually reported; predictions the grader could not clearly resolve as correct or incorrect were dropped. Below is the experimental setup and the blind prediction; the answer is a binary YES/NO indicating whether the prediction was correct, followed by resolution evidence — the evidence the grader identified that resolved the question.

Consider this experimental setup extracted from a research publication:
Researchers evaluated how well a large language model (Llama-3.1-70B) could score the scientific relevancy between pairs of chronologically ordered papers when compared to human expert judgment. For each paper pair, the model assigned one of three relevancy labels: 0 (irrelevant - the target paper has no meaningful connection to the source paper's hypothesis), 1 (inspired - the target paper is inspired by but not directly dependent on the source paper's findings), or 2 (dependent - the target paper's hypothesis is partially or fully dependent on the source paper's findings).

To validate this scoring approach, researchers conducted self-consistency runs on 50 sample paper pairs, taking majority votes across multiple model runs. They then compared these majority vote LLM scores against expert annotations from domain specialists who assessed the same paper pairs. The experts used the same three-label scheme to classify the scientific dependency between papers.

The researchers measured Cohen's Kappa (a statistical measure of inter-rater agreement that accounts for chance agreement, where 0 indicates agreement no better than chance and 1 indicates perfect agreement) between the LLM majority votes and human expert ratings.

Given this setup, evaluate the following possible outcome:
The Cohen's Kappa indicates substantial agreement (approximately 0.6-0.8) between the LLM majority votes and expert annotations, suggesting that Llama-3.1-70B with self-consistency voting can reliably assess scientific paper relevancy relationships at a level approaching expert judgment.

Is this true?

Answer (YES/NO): NO